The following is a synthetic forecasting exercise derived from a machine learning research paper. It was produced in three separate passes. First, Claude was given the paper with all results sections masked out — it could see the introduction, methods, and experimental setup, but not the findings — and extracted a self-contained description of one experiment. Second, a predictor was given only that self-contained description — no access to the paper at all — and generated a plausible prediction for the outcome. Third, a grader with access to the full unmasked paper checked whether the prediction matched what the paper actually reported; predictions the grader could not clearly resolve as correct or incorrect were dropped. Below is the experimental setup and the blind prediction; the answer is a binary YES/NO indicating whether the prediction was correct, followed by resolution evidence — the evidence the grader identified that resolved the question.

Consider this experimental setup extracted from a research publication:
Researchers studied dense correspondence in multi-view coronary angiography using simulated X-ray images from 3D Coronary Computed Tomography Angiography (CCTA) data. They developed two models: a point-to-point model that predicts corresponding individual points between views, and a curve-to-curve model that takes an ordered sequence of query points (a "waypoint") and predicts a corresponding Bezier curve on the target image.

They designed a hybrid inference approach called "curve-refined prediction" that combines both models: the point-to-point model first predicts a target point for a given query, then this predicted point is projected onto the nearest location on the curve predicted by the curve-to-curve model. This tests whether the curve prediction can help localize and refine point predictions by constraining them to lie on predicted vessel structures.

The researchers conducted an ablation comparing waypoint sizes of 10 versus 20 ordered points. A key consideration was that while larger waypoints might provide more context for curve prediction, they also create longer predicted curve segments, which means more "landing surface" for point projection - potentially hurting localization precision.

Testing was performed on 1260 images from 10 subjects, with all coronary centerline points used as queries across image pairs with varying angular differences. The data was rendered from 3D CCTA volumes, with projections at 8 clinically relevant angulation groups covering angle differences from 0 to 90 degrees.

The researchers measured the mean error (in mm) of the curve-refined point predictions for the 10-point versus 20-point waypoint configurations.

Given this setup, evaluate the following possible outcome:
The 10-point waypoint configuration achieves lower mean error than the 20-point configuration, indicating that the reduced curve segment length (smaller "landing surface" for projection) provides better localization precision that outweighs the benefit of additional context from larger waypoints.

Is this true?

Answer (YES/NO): YES